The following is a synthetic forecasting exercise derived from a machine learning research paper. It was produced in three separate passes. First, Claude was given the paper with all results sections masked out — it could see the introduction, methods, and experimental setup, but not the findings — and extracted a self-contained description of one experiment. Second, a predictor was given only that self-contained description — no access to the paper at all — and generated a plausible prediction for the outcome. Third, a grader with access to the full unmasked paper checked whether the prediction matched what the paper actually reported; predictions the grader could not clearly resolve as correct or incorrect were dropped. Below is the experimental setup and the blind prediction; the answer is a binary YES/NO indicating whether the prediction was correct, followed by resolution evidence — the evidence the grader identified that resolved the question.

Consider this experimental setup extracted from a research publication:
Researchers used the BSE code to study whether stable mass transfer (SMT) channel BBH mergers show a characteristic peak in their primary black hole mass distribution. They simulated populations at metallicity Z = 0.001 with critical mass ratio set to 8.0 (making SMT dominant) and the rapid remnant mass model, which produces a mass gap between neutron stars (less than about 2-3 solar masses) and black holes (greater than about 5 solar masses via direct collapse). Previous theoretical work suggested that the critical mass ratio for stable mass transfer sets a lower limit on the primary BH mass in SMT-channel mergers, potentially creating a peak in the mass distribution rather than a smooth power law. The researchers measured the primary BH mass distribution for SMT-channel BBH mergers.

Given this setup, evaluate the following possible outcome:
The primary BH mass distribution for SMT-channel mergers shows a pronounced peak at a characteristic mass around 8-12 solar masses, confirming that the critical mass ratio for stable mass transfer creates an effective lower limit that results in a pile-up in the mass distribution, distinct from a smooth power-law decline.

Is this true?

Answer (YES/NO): YES